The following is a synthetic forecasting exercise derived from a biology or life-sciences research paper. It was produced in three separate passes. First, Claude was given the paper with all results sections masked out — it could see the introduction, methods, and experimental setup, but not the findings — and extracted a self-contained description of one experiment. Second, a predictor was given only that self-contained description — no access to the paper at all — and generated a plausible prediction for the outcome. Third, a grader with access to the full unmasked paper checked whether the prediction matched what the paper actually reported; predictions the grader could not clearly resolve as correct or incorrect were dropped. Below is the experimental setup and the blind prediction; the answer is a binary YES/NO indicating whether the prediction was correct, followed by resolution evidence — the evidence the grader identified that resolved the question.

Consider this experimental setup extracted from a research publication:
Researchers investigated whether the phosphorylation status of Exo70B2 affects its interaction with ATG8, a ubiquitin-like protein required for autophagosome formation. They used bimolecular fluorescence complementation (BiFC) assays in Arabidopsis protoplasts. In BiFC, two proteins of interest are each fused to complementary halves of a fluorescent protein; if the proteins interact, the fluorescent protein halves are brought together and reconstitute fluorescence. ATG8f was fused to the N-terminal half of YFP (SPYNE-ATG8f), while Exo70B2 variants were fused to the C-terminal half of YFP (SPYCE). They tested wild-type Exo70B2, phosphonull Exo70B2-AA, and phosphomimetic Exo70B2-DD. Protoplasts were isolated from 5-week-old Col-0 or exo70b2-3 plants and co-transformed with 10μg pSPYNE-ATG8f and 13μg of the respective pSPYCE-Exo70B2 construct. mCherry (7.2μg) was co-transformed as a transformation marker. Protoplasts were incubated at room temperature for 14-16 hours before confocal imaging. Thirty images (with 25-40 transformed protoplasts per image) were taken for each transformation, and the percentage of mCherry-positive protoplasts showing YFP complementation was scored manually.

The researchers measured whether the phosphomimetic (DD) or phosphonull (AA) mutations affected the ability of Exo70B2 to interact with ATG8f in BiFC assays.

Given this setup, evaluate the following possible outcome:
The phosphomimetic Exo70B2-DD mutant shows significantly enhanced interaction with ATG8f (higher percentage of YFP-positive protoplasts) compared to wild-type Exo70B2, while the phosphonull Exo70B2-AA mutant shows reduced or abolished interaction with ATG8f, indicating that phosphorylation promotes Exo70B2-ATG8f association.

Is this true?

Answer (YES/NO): NO